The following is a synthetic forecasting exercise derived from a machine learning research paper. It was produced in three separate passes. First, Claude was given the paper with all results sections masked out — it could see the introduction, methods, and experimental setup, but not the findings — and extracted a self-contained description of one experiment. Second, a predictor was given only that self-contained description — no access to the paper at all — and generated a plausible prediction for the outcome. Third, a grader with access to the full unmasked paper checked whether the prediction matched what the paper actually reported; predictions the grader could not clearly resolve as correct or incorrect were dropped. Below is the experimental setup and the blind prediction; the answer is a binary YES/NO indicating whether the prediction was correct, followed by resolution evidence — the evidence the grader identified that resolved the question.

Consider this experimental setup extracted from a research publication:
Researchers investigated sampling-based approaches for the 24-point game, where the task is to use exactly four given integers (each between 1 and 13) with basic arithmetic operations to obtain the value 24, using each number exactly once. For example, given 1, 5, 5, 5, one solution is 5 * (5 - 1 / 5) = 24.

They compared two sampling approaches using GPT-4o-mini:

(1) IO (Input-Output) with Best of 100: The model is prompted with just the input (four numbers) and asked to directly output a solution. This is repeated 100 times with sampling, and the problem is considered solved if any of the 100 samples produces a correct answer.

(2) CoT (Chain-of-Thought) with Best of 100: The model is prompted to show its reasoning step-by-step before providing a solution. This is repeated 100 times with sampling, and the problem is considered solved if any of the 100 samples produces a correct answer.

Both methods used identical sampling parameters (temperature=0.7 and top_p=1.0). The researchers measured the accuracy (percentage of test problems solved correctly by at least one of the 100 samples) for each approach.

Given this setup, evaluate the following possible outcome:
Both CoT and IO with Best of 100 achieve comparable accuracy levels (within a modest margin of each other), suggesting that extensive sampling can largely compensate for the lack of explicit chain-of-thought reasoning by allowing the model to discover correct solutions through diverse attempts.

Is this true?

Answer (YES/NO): NO